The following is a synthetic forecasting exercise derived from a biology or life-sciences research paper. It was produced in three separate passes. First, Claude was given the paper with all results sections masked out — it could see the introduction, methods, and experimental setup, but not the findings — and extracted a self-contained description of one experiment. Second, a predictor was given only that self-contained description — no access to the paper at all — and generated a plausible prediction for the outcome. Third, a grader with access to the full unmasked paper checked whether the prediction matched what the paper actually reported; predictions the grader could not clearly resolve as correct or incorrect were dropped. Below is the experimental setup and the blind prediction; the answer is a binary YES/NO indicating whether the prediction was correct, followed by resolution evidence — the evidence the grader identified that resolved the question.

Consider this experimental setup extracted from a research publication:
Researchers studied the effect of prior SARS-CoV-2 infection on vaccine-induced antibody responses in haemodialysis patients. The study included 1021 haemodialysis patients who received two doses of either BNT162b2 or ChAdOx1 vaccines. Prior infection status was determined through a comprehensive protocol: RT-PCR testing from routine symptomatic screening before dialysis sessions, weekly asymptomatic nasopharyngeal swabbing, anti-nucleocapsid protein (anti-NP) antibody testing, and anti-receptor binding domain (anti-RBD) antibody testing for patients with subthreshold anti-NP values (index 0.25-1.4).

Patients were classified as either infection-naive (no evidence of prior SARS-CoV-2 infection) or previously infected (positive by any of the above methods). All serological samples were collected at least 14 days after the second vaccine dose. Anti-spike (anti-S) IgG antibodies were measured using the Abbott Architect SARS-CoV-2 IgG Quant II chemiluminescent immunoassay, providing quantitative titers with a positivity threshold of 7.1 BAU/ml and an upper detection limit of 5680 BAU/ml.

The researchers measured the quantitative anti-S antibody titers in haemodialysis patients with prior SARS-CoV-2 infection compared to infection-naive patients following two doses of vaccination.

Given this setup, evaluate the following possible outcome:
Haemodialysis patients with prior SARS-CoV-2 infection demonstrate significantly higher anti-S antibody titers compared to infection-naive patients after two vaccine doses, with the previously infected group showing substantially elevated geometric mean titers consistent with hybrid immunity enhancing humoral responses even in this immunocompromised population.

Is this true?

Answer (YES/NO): YES